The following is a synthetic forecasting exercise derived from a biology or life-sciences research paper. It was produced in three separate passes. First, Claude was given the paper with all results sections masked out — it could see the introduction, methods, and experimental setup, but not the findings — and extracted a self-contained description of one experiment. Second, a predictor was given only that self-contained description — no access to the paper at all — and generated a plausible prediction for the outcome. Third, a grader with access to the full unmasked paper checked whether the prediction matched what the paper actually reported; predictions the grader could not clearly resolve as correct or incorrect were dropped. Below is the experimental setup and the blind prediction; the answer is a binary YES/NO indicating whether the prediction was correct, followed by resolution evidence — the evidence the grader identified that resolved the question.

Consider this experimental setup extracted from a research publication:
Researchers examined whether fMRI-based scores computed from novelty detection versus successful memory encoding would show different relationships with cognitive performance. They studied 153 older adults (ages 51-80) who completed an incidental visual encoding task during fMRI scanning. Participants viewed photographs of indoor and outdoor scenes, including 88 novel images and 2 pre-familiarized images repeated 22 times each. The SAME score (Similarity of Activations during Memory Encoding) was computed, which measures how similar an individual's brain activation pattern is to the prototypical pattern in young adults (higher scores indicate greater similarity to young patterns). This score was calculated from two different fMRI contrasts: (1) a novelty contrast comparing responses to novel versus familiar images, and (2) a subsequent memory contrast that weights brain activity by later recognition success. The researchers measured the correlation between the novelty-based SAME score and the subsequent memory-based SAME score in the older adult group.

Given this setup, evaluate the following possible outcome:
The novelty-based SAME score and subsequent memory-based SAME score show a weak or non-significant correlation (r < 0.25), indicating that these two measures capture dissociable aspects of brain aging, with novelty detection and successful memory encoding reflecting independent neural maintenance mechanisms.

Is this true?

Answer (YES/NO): YES